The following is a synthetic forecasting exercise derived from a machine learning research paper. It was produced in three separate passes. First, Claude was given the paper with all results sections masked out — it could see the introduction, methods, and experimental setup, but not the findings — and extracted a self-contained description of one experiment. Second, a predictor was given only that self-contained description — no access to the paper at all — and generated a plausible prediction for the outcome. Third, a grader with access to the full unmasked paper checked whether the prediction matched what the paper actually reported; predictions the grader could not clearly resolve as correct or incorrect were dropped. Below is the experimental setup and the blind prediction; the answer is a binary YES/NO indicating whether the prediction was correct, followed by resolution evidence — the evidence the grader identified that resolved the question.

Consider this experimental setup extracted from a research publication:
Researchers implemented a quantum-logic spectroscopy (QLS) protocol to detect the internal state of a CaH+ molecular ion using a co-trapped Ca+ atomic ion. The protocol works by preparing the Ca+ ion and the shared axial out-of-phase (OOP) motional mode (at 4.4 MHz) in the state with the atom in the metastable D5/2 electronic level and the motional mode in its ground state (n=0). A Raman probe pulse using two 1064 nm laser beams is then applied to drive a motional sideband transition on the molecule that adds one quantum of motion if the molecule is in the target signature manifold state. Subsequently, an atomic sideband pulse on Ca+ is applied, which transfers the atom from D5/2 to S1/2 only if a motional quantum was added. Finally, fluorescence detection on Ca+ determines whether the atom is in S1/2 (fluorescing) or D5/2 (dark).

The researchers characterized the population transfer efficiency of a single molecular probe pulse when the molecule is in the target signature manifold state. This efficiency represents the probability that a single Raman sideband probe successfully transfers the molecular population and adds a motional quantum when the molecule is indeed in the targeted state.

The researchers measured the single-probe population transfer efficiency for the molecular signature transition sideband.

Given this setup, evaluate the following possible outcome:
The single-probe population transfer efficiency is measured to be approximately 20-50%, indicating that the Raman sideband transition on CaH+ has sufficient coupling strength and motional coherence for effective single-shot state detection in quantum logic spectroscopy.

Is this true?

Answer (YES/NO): NO